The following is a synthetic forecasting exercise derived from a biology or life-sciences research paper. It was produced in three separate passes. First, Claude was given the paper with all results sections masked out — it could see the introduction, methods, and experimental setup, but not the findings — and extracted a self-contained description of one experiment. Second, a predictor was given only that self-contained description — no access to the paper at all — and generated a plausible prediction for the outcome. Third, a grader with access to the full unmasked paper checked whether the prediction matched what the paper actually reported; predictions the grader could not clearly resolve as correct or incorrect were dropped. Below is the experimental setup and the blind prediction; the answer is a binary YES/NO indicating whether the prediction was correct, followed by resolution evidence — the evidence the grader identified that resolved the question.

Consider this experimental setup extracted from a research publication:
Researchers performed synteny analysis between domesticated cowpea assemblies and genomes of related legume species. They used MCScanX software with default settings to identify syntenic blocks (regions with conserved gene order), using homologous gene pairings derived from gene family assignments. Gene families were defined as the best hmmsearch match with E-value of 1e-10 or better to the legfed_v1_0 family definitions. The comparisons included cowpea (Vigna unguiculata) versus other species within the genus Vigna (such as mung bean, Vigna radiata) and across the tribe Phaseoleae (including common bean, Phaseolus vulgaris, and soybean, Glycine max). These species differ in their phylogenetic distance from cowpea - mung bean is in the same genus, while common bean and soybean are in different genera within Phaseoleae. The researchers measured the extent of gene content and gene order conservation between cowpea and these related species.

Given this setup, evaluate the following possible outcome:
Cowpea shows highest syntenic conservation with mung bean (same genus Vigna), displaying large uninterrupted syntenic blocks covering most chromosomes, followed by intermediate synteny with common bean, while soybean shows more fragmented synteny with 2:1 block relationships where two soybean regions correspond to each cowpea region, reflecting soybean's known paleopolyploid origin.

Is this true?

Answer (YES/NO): NO